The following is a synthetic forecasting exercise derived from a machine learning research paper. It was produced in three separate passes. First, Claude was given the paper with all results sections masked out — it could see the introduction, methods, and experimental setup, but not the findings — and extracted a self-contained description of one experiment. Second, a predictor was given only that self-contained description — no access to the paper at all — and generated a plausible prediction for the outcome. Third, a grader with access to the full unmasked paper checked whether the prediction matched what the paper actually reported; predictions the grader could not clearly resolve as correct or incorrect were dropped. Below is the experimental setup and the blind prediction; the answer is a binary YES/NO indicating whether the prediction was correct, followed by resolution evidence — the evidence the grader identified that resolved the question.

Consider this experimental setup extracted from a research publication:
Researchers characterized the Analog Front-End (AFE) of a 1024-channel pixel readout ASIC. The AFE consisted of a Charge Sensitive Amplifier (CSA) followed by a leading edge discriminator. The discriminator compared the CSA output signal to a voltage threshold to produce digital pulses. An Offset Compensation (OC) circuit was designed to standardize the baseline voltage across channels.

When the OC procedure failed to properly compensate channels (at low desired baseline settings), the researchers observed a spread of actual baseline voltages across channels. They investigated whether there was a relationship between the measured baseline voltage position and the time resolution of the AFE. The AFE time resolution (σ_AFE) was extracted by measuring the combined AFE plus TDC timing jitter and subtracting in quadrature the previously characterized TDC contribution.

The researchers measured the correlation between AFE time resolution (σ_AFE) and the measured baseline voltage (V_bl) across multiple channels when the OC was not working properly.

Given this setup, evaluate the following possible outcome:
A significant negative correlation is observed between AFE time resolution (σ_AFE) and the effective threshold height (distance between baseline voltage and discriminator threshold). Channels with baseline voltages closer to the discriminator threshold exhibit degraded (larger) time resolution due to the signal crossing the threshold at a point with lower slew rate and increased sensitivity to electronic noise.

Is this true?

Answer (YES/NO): NO